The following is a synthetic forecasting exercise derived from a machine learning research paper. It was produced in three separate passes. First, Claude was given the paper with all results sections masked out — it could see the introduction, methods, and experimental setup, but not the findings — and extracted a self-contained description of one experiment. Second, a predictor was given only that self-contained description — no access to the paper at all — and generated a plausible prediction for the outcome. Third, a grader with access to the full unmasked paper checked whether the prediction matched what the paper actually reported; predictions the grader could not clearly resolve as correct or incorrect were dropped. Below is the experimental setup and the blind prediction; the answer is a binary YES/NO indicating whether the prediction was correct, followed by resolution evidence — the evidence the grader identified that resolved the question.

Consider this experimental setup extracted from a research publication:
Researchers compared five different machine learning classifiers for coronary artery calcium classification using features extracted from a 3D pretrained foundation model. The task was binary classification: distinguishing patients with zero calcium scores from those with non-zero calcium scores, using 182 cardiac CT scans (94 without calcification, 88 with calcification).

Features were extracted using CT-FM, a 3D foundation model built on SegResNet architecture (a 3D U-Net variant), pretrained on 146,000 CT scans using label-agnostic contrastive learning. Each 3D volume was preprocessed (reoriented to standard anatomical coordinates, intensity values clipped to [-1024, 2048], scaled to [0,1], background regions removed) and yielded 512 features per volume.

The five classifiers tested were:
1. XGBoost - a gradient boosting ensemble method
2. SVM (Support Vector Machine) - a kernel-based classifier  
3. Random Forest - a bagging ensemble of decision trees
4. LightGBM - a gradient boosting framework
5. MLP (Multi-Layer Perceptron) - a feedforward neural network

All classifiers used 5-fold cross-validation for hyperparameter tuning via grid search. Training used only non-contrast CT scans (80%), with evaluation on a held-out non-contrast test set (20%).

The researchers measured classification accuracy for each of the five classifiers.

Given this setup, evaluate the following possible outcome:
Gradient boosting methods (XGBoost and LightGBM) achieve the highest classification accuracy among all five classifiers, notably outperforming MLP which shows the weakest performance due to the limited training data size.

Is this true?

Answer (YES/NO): NO